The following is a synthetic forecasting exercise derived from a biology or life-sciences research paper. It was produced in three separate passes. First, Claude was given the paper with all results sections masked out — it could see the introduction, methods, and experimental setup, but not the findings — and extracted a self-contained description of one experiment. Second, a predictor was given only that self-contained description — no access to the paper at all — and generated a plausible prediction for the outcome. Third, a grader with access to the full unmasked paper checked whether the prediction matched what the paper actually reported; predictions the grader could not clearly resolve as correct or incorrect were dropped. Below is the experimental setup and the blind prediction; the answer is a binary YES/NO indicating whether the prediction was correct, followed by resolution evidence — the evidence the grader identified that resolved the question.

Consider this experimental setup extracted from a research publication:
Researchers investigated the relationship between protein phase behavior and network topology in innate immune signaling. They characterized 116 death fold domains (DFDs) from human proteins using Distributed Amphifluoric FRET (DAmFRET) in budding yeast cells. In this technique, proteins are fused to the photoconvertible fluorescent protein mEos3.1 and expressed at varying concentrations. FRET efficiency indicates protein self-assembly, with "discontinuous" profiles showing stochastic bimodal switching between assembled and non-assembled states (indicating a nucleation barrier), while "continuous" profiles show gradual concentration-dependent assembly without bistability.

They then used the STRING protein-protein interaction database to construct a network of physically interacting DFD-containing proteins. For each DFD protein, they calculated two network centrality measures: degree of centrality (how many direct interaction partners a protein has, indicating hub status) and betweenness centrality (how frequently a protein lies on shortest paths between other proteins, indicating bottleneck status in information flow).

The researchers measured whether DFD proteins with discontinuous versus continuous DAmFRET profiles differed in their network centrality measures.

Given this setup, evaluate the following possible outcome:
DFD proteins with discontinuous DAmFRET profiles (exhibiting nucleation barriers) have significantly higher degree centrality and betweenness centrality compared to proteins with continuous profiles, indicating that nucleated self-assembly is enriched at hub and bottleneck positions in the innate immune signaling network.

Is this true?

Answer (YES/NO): YES